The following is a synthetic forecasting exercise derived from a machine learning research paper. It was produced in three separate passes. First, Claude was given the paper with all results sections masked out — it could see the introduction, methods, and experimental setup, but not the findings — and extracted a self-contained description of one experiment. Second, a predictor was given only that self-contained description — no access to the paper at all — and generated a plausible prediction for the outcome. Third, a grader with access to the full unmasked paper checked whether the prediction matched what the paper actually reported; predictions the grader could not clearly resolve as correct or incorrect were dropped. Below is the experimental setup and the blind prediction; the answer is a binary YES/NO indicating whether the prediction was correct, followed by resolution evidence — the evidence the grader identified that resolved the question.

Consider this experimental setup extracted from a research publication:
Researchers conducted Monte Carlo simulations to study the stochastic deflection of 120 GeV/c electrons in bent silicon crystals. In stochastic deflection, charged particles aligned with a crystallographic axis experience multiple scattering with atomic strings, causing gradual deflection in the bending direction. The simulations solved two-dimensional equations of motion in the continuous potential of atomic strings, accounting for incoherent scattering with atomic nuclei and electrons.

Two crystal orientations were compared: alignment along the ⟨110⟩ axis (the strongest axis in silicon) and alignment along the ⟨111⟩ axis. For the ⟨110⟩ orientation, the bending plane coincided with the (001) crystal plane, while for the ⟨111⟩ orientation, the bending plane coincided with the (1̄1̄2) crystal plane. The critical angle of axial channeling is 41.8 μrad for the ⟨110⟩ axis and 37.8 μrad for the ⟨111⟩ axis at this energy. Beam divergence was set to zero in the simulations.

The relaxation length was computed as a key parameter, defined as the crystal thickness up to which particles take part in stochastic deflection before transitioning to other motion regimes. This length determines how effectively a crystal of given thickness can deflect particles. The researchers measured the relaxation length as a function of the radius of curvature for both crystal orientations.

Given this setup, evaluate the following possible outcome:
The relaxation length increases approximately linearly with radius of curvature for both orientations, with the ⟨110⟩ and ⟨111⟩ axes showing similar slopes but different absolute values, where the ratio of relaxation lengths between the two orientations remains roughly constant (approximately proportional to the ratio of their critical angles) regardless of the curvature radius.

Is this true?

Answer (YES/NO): NO